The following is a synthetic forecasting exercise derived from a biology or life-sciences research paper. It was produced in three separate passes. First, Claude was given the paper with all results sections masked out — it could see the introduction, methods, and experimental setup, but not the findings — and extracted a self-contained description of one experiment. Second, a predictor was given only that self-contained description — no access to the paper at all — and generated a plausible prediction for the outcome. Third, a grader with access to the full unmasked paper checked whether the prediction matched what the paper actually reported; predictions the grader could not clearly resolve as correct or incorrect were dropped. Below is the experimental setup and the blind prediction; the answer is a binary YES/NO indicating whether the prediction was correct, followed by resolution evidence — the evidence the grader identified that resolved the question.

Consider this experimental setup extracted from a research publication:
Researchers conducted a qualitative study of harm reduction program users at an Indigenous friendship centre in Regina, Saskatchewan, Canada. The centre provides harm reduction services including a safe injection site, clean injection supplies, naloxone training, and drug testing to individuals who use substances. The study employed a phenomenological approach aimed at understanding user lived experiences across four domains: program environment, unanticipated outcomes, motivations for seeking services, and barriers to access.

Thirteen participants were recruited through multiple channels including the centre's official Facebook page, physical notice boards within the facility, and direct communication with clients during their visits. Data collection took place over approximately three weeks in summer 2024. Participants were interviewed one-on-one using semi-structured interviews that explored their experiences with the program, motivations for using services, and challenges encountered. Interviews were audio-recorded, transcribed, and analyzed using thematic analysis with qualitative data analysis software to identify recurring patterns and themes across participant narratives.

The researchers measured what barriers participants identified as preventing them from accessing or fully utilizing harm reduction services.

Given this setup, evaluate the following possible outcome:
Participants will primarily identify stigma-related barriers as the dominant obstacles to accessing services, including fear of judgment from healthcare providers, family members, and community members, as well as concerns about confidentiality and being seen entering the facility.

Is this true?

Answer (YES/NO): NO